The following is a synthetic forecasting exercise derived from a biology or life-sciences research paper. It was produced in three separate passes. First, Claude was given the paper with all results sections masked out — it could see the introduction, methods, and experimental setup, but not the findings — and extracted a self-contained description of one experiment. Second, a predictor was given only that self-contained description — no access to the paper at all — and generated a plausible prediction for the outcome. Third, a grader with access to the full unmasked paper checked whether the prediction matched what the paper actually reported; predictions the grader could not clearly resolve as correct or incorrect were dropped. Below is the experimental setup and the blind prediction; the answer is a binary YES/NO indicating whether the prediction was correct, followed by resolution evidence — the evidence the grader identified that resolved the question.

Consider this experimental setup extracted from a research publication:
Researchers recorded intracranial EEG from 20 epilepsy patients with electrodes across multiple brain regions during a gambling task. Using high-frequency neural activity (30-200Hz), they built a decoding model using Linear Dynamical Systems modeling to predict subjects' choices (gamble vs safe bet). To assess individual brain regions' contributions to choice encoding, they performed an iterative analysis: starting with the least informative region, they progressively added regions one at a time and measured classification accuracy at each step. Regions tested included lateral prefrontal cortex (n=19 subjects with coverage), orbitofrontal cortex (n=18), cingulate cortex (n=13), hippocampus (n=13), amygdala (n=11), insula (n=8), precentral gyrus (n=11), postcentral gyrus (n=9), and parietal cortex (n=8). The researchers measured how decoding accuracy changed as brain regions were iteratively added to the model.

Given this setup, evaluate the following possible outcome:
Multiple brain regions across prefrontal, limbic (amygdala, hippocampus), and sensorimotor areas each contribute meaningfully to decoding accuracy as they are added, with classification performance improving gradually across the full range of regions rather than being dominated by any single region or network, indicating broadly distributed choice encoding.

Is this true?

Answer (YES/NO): YES